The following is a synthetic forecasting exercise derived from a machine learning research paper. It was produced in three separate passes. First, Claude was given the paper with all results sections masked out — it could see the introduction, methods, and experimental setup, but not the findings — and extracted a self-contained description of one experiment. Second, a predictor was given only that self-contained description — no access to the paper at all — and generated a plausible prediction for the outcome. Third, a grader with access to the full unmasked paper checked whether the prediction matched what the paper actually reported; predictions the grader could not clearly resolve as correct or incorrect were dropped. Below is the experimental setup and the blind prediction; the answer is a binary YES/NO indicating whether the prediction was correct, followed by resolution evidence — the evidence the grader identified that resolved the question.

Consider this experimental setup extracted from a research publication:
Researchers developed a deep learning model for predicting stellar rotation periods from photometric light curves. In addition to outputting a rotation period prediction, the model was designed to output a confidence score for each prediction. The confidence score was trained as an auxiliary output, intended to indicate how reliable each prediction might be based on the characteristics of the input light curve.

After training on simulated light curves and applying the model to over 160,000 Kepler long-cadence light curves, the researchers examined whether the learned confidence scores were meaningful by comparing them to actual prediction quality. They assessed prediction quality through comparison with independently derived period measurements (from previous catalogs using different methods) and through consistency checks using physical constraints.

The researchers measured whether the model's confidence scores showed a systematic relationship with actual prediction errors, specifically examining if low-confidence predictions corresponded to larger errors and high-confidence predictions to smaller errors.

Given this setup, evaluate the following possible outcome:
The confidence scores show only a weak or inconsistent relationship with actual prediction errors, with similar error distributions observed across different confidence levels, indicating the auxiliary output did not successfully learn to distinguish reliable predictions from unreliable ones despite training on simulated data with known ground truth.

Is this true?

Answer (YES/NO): NO